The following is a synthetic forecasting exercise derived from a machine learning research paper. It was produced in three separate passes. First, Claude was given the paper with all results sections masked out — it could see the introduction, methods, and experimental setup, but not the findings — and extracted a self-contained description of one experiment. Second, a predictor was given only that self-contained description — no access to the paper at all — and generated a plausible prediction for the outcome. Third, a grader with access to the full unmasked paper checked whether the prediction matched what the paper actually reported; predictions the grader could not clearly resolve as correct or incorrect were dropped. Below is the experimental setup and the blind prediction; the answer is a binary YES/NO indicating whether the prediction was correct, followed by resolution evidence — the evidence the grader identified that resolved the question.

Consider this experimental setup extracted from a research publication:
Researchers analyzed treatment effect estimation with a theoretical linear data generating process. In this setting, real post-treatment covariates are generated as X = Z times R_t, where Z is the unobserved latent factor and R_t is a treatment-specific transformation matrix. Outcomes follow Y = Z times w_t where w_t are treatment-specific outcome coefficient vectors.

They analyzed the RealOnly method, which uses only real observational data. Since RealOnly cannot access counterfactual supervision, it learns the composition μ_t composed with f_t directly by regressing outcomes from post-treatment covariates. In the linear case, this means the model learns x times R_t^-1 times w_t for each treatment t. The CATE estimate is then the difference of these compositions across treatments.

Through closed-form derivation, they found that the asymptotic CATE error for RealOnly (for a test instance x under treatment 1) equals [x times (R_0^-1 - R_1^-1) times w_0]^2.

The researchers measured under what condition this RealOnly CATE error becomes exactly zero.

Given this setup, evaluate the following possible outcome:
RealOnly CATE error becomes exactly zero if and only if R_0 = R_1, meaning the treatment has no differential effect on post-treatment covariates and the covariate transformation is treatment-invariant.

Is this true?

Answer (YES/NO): YES